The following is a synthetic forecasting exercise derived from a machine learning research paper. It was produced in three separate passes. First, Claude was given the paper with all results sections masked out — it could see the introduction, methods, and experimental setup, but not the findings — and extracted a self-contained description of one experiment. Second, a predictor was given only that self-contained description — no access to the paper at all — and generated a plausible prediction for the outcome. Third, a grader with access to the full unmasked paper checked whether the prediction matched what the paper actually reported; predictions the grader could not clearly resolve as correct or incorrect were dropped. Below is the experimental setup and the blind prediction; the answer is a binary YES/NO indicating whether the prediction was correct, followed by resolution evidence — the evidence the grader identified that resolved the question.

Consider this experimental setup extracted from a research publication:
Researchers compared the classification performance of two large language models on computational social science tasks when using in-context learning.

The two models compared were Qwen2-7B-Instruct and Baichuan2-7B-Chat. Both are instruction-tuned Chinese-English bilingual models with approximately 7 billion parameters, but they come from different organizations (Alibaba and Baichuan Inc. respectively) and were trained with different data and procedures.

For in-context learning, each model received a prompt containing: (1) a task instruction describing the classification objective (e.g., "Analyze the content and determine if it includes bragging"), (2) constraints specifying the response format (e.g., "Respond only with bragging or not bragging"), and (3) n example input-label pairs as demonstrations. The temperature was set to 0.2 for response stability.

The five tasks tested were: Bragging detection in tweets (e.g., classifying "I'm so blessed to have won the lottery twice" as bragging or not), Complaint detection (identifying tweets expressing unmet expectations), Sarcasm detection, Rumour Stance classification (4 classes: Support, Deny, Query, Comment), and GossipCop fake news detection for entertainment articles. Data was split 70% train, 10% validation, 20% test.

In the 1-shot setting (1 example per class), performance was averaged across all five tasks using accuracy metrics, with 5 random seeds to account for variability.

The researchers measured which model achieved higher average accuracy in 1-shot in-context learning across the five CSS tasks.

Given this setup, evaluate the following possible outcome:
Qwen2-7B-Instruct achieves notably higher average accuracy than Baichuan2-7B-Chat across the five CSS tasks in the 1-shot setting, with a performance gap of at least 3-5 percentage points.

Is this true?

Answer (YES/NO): YES